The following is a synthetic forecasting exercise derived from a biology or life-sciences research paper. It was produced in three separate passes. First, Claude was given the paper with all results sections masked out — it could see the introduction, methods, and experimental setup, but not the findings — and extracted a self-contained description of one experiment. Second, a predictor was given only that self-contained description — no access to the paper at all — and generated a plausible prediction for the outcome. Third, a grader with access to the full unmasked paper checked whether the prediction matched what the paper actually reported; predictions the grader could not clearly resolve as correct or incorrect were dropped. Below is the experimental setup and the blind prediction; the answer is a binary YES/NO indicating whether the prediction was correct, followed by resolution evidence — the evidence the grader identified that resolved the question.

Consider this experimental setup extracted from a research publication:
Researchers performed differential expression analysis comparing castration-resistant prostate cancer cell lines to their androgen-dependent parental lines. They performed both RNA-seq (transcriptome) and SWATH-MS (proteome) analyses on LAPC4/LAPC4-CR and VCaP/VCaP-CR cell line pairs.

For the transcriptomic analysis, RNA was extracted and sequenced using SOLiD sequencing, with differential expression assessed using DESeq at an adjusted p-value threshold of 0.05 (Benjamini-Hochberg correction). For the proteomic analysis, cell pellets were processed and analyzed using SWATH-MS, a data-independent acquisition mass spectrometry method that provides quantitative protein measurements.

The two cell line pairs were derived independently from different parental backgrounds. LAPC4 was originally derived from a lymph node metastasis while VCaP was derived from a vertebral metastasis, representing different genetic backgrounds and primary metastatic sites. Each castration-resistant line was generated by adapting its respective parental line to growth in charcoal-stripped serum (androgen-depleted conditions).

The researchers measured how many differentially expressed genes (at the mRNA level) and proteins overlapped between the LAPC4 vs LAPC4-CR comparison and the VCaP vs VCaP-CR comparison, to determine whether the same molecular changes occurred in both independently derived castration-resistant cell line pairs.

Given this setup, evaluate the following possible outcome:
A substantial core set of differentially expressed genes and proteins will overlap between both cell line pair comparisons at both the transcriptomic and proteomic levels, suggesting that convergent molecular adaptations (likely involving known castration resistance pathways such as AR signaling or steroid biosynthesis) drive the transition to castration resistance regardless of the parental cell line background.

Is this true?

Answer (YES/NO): NO